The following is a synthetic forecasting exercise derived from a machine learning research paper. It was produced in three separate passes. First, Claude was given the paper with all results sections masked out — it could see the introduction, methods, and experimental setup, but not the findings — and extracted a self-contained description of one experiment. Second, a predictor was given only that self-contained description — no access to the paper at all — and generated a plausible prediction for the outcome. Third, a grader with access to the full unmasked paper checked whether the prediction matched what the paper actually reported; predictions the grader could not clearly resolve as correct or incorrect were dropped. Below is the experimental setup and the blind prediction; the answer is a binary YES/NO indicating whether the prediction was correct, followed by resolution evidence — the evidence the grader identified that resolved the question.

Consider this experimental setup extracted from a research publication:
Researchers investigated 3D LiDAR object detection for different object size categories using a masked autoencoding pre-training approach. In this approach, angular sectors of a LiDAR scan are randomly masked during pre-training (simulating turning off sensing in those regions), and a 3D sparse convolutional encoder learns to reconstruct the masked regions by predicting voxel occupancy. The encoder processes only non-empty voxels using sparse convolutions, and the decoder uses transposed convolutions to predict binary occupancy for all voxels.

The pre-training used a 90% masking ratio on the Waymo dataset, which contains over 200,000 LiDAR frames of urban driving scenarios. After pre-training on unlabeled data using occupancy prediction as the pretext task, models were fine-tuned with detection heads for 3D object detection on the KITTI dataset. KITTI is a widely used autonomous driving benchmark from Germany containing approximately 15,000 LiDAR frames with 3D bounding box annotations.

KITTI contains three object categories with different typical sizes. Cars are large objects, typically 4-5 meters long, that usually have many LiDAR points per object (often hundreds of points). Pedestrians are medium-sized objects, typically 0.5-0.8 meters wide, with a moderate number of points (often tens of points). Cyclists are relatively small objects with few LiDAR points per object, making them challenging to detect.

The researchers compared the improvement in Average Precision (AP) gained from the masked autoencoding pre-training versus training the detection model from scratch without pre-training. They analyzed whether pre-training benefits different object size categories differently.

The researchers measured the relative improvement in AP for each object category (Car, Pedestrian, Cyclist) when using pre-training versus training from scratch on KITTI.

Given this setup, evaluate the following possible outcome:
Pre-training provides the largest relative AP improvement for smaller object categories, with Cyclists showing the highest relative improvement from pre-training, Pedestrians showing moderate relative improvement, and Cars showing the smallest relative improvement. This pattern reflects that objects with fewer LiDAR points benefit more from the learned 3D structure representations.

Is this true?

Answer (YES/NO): NO